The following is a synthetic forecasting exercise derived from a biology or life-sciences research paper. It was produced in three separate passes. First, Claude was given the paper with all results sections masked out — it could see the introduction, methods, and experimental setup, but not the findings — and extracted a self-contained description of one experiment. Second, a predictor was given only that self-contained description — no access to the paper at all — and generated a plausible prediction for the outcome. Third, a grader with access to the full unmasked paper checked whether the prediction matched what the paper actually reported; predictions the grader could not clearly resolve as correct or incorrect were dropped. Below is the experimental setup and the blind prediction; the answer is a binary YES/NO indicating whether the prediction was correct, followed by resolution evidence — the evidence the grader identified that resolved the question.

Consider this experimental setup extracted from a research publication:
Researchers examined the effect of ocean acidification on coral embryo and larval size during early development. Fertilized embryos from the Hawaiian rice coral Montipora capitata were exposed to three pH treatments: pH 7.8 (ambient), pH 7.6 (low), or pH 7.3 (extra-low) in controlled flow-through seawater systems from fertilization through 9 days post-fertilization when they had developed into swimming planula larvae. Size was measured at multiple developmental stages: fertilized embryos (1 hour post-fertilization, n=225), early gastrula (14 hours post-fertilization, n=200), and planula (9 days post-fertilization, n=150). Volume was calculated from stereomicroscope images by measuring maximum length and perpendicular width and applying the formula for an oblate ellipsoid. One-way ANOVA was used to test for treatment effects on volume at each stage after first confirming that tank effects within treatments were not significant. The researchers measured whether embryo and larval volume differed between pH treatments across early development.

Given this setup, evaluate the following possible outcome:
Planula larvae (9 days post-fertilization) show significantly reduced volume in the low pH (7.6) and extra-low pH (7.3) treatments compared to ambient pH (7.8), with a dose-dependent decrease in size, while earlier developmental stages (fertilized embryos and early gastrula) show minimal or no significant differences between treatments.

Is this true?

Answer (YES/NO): NO